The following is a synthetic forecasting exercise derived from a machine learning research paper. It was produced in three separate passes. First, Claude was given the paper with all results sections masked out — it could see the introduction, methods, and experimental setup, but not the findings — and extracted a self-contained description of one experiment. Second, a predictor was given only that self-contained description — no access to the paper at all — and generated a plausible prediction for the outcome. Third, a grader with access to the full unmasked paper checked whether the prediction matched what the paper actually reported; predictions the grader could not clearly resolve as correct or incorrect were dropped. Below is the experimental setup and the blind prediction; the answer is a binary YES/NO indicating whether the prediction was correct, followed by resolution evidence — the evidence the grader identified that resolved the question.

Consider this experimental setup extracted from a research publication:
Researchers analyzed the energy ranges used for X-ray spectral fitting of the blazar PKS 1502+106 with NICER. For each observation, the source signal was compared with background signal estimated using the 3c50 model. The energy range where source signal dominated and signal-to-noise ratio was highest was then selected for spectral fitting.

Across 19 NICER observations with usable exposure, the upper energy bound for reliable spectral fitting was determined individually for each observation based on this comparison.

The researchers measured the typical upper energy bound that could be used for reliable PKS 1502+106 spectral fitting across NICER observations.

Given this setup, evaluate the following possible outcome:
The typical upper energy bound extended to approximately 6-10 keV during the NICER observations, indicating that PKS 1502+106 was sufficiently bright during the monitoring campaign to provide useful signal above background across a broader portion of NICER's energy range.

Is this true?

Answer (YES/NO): NO